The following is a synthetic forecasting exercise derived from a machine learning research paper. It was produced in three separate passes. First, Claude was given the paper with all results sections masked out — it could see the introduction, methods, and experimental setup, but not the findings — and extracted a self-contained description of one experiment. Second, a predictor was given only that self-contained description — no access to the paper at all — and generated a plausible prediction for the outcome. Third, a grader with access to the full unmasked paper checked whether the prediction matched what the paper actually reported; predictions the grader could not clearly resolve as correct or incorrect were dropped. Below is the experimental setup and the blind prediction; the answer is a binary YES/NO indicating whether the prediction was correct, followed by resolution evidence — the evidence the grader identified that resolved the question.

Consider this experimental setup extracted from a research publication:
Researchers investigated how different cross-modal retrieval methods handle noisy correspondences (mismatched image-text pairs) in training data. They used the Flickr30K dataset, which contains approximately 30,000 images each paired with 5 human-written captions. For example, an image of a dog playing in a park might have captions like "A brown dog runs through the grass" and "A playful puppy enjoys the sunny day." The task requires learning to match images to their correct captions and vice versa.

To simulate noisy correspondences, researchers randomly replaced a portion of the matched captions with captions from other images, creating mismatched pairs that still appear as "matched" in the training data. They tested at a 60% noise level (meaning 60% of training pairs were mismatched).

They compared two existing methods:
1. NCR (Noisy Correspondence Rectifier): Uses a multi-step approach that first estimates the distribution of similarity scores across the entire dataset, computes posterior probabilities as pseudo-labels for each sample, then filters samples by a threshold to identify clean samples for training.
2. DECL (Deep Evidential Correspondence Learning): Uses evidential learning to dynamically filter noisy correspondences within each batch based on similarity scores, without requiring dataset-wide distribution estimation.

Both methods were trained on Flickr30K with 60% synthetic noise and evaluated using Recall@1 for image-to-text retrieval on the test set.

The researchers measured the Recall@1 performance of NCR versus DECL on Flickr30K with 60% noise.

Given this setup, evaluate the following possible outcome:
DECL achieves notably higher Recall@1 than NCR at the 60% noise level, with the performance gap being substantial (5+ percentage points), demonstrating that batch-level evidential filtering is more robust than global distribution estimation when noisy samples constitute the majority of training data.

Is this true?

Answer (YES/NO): YES